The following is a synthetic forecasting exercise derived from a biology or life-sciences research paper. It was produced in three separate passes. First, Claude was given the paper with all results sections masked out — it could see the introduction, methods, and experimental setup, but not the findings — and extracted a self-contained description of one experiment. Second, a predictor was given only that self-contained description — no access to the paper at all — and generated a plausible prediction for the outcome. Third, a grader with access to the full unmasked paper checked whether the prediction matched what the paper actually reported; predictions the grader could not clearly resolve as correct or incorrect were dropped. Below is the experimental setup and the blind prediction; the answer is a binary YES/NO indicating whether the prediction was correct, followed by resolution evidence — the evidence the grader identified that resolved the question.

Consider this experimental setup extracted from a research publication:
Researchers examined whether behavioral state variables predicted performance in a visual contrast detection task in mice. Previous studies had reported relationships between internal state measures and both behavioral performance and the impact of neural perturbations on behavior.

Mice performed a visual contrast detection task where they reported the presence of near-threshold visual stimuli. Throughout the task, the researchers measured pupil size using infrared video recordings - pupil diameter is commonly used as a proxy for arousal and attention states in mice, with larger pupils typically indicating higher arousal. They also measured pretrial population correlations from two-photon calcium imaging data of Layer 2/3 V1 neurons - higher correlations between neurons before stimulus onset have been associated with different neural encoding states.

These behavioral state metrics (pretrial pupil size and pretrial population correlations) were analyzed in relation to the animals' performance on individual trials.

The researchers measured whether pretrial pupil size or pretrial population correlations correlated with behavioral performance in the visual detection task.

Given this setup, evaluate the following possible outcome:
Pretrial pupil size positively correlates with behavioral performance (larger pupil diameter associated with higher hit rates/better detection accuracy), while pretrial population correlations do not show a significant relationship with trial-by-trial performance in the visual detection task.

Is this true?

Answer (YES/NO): NO